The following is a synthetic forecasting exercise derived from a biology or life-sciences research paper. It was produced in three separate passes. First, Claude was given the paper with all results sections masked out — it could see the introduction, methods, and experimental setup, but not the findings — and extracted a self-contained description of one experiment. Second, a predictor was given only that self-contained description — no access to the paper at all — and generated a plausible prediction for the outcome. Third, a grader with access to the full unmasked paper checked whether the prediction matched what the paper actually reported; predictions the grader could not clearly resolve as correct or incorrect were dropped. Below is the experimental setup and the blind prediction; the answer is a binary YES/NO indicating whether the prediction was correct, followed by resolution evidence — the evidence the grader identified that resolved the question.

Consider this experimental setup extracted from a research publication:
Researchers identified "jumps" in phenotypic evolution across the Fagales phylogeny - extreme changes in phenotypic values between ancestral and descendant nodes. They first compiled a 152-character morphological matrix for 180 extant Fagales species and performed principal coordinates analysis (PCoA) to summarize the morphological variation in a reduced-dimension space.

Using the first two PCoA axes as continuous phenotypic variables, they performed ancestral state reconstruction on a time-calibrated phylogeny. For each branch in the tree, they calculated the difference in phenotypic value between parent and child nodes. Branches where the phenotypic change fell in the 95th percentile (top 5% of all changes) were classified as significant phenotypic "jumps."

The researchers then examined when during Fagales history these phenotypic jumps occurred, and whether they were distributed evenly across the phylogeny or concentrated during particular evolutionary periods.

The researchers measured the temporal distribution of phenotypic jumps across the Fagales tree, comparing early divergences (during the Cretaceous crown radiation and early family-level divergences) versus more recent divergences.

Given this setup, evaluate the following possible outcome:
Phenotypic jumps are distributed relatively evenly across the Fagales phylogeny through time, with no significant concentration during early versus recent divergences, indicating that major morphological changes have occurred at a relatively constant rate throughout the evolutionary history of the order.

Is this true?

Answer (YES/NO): NO